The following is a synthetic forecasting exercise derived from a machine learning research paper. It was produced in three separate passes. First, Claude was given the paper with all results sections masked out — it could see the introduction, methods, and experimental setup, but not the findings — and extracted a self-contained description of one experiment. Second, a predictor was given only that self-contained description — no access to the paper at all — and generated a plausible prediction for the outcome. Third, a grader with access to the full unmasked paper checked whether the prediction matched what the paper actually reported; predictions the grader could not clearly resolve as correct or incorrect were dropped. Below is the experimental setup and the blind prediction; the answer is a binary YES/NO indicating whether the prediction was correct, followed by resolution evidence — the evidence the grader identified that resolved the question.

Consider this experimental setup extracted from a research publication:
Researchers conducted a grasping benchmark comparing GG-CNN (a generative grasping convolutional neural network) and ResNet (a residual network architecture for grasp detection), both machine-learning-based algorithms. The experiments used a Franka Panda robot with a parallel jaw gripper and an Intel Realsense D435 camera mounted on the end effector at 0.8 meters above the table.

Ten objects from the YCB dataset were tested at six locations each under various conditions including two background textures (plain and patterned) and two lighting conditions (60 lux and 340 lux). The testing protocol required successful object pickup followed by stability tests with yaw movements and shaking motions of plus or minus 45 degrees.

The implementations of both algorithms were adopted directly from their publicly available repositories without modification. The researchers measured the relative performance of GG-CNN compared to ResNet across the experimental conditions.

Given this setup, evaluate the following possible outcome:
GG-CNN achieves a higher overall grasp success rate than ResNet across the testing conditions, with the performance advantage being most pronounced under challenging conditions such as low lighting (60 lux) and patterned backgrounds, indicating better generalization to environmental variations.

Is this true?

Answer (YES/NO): NO